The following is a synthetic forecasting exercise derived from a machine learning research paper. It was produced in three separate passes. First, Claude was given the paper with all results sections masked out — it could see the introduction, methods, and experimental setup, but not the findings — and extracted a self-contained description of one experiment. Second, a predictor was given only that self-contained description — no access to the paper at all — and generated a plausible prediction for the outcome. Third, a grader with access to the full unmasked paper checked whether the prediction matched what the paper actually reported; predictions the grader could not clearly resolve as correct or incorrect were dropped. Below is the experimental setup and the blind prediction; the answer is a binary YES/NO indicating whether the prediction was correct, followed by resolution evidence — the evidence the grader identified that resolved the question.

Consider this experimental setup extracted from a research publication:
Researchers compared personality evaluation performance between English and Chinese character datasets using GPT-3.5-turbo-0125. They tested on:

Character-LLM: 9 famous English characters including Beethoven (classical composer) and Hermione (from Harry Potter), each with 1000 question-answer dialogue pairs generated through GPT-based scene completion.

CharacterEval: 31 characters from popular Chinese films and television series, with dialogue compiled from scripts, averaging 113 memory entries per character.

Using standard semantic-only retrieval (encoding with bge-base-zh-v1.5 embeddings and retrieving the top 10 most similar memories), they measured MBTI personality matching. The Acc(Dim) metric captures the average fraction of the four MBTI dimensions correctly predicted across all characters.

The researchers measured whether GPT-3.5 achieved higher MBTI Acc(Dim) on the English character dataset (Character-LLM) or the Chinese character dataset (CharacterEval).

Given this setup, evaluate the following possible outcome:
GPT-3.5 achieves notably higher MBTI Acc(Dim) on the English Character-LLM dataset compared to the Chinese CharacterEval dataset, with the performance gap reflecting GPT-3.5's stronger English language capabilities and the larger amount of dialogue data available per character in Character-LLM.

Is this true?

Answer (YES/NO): YES